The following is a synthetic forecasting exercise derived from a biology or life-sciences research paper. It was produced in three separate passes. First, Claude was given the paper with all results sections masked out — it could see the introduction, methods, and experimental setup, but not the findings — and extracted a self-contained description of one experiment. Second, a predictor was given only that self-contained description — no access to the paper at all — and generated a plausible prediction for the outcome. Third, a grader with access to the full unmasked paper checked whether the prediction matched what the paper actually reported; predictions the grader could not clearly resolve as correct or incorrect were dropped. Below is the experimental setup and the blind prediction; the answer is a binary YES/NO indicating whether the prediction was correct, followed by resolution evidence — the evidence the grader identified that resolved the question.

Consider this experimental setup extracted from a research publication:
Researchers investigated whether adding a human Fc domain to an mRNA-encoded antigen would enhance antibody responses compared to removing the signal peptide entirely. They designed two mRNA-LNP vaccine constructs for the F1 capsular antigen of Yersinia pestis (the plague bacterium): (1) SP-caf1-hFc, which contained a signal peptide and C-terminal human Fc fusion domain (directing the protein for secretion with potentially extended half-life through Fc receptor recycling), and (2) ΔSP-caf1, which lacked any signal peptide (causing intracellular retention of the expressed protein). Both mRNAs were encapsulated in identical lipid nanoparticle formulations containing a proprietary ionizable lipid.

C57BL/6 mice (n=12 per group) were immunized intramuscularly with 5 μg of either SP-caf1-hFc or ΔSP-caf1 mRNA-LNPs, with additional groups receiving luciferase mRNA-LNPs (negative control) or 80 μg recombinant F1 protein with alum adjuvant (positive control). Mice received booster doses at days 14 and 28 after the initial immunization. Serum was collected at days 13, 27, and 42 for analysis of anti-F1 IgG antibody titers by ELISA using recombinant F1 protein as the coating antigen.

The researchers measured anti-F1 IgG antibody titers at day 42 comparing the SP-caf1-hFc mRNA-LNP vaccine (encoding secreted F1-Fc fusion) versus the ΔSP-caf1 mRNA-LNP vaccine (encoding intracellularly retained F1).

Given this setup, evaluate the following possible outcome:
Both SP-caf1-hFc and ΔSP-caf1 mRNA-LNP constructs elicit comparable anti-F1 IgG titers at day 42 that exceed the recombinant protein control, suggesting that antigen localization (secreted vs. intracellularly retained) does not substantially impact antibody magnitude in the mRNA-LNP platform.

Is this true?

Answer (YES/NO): NO